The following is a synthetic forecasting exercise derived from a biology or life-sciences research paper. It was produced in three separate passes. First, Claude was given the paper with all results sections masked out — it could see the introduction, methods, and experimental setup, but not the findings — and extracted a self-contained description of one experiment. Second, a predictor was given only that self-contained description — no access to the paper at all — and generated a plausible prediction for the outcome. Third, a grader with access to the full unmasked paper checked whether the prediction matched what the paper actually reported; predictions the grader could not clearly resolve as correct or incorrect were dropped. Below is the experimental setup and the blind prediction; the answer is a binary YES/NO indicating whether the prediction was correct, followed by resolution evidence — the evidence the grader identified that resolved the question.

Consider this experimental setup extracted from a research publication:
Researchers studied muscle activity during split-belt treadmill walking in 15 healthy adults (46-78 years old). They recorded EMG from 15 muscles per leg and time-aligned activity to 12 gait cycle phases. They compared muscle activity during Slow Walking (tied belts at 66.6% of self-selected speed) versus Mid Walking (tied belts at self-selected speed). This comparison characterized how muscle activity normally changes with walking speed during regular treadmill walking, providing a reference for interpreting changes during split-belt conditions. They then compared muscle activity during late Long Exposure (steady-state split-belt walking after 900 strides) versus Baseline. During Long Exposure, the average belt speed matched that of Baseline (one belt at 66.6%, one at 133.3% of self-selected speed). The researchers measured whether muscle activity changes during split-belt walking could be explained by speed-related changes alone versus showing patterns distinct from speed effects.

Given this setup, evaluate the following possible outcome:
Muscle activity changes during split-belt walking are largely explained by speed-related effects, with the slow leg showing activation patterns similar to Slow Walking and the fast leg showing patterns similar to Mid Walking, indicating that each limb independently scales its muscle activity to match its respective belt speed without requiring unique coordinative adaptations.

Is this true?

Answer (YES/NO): NO